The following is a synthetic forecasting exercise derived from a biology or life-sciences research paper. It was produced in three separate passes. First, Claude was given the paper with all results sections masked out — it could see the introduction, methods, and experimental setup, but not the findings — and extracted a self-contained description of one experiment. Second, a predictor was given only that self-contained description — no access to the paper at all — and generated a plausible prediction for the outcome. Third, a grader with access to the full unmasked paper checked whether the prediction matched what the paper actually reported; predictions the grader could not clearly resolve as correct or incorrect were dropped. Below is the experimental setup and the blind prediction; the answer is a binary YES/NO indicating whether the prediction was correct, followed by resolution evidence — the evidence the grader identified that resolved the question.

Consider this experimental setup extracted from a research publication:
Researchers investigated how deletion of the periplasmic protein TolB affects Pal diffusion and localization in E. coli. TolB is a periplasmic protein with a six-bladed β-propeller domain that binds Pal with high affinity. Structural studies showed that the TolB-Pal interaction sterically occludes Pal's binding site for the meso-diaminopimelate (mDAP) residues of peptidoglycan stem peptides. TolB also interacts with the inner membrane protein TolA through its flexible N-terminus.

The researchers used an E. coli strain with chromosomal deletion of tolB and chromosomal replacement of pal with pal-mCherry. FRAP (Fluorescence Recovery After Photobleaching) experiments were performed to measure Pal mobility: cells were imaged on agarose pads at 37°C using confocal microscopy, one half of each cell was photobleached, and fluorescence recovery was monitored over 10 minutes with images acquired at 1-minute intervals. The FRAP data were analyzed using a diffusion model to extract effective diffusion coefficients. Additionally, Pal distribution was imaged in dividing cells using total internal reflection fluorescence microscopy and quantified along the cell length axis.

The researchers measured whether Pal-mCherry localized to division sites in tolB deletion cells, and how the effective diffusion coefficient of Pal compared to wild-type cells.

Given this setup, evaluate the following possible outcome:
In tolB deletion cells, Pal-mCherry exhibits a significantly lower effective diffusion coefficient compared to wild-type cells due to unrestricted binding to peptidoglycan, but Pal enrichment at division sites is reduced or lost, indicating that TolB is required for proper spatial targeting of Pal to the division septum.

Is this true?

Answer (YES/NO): YES